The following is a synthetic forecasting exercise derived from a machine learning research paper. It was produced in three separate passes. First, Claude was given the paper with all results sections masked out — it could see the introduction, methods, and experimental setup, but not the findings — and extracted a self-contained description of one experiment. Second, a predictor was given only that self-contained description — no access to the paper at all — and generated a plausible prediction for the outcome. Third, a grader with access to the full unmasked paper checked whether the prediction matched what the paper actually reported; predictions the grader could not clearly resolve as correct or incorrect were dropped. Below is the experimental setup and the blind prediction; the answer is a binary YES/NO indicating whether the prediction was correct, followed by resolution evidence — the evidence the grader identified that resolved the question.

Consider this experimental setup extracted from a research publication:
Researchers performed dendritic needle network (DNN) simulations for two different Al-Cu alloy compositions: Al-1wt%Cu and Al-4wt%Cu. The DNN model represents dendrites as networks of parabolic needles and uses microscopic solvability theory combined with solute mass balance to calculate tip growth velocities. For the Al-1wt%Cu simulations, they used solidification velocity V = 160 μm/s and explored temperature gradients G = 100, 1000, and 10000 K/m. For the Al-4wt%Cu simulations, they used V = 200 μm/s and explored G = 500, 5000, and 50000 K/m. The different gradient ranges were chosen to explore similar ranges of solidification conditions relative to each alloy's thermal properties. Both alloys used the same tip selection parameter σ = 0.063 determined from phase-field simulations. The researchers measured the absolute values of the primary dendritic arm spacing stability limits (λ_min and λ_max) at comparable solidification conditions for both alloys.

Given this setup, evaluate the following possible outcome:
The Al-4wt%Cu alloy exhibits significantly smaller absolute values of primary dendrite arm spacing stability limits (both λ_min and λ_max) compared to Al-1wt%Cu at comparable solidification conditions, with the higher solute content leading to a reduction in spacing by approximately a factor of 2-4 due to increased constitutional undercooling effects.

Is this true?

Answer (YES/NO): NO